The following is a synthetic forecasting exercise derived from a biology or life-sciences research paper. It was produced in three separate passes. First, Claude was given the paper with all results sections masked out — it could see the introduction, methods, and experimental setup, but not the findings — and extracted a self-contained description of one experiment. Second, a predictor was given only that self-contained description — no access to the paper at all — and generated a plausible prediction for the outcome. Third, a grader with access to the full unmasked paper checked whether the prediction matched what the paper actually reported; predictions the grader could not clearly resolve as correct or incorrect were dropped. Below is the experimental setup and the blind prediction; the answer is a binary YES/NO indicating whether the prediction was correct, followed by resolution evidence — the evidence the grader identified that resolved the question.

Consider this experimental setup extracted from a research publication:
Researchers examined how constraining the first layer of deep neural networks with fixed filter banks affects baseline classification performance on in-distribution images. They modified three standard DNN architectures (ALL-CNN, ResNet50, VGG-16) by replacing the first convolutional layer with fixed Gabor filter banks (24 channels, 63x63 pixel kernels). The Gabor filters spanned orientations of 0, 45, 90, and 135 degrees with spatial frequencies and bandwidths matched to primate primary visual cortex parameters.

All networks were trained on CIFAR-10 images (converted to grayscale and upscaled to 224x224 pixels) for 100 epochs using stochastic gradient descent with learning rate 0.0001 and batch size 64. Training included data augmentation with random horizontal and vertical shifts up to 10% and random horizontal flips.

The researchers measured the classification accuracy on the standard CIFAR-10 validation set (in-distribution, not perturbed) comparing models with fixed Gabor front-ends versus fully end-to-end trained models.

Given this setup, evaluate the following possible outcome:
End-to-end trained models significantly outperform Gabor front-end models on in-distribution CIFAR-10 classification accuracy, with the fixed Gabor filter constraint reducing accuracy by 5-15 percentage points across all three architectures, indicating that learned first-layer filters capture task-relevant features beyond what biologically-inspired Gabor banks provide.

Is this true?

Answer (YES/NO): NO